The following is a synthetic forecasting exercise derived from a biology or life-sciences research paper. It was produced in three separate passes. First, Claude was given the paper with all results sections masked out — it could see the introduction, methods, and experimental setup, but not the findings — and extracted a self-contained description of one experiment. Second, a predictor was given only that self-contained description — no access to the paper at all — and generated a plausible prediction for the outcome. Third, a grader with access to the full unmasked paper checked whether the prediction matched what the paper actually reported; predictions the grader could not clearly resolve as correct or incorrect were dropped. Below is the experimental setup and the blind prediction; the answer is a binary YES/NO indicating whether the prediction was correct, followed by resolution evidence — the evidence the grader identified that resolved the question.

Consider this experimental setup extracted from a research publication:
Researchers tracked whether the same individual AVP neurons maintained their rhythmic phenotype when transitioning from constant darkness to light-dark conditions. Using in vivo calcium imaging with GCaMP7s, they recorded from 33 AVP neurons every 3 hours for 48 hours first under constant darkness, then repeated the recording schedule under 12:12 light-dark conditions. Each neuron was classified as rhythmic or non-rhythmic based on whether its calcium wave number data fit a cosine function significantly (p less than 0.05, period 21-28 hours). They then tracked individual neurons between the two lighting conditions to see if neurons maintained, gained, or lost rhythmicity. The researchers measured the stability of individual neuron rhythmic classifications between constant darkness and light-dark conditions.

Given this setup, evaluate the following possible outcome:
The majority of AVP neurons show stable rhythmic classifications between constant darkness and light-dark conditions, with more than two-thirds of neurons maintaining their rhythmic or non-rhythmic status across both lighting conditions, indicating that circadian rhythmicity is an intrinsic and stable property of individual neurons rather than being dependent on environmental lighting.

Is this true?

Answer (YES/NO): NO